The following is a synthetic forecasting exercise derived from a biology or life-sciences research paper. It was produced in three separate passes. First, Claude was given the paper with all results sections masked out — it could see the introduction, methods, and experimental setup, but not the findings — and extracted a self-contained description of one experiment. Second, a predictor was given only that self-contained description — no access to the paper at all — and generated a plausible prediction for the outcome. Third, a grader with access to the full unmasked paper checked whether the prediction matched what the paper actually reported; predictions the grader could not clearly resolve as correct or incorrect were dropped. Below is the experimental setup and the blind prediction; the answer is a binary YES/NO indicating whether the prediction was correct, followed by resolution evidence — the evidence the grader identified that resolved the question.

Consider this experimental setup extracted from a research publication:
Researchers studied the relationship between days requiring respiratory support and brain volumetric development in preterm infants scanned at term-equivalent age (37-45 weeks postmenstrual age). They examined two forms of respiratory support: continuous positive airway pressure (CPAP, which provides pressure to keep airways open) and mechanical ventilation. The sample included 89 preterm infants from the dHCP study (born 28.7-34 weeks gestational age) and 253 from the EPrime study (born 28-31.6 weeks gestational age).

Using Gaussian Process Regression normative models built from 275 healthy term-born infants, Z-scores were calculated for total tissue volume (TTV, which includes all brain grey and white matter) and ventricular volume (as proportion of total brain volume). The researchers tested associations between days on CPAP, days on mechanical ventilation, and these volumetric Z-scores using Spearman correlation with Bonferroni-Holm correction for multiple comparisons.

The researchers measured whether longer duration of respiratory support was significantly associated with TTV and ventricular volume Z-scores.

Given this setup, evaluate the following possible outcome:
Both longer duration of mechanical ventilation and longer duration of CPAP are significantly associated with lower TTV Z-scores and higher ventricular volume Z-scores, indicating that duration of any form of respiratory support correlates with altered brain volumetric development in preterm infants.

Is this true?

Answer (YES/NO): YES